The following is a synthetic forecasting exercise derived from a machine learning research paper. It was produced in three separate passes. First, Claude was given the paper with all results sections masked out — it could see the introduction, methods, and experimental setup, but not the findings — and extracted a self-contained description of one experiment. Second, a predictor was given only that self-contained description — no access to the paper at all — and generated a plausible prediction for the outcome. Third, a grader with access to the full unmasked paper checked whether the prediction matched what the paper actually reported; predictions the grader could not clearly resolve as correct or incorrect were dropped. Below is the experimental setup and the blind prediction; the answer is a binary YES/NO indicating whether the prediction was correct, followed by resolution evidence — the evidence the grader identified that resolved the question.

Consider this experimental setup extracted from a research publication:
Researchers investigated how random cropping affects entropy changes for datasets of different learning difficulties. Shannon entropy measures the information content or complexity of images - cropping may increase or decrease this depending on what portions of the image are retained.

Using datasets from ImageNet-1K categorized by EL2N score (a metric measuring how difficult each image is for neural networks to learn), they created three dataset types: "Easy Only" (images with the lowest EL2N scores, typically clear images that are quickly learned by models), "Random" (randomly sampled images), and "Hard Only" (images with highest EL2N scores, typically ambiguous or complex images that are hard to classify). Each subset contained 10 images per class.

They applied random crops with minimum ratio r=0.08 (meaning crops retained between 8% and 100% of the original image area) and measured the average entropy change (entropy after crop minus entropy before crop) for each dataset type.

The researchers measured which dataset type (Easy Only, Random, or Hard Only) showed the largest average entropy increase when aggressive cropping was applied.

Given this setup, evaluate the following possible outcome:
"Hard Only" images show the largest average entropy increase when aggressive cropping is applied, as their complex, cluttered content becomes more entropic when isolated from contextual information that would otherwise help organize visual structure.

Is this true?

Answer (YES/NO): NO